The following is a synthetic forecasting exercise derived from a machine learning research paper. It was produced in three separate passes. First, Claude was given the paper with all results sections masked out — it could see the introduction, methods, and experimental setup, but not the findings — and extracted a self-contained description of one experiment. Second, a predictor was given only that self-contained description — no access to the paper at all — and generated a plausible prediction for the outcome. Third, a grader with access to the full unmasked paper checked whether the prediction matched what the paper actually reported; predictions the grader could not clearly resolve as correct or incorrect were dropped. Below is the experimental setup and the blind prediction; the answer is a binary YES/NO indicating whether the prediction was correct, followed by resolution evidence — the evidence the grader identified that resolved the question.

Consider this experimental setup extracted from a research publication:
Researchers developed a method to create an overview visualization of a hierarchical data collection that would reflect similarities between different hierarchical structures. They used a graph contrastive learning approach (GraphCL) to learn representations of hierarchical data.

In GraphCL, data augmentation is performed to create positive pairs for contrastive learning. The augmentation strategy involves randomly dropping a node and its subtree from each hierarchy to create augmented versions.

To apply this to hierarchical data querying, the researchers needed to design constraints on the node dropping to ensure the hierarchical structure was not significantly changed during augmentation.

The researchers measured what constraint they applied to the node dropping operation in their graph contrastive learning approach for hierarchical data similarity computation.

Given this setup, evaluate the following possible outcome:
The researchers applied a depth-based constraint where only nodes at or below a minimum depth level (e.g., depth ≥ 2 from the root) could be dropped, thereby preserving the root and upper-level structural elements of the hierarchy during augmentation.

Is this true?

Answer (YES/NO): NO